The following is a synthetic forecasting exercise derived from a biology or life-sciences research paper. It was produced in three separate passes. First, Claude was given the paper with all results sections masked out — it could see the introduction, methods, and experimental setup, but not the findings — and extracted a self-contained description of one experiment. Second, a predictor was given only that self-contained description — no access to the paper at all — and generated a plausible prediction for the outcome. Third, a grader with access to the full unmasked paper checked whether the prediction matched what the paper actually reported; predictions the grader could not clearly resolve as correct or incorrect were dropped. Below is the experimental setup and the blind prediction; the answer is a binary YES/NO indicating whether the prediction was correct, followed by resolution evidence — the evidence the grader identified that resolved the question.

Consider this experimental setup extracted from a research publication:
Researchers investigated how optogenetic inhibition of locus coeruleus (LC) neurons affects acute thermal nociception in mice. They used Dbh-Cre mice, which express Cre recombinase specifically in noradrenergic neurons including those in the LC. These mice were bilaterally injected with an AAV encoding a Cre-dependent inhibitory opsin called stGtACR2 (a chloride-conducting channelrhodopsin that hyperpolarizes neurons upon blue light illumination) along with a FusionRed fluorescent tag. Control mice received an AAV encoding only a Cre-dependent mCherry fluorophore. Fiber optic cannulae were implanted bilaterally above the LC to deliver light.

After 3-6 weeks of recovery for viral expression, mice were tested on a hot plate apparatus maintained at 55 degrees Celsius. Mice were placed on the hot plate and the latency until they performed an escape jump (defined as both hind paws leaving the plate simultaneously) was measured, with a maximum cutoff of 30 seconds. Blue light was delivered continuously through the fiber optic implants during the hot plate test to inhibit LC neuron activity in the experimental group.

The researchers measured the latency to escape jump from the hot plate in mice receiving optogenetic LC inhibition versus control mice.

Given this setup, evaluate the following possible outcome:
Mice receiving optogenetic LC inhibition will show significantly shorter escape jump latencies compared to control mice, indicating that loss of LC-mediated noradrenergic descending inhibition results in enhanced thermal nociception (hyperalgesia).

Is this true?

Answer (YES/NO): NO